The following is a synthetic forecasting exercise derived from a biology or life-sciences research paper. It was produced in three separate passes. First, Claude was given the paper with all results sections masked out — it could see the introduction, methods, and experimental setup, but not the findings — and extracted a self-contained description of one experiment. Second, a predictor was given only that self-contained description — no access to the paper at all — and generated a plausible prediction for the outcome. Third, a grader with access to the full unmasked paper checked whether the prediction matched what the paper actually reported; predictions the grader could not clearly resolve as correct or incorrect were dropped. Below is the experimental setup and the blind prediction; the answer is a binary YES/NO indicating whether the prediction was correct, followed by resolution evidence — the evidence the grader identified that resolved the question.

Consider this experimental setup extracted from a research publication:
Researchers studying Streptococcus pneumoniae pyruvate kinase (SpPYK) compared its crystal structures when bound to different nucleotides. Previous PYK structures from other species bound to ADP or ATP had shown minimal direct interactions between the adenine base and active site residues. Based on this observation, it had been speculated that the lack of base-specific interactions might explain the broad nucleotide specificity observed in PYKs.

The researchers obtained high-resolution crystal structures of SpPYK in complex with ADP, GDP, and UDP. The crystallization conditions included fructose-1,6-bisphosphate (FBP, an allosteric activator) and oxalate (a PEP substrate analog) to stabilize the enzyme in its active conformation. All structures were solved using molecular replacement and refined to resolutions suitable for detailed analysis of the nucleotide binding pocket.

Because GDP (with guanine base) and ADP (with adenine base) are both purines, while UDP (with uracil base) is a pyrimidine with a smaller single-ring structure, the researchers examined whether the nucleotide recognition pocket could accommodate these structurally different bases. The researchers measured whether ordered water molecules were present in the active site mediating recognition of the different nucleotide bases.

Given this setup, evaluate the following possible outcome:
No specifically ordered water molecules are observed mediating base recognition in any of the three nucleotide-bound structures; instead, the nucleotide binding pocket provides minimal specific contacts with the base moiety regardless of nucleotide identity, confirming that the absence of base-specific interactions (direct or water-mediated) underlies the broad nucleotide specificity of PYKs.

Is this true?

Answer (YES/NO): NO